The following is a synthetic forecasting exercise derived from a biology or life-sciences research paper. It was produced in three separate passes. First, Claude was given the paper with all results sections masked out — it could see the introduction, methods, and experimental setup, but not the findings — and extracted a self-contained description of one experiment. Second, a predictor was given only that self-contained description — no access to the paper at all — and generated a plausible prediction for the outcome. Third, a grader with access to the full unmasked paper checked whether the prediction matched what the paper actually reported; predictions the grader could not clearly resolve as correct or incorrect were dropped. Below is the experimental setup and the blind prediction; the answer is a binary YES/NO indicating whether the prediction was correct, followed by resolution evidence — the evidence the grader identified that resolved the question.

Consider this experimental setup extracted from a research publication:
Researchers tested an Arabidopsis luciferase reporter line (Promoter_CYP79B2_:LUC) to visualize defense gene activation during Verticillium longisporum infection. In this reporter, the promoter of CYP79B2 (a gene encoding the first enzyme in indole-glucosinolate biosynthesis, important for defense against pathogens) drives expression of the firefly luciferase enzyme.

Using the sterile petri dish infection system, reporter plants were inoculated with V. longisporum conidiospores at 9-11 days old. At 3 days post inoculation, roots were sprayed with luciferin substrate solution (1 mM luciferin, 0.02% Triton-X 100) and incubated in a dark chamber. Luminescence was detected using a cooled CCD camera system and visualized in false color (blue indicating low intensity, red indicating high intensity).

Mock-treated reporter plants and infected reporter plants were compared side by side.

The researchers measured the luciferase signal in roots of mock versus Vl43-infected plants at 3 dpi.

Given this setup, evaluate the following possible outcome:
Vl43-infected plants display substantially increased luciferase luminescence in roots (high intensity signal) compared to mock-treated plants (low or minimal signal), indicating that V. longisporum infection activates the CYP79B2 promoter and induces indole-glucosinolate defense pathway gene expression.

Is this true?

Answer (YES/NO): YES